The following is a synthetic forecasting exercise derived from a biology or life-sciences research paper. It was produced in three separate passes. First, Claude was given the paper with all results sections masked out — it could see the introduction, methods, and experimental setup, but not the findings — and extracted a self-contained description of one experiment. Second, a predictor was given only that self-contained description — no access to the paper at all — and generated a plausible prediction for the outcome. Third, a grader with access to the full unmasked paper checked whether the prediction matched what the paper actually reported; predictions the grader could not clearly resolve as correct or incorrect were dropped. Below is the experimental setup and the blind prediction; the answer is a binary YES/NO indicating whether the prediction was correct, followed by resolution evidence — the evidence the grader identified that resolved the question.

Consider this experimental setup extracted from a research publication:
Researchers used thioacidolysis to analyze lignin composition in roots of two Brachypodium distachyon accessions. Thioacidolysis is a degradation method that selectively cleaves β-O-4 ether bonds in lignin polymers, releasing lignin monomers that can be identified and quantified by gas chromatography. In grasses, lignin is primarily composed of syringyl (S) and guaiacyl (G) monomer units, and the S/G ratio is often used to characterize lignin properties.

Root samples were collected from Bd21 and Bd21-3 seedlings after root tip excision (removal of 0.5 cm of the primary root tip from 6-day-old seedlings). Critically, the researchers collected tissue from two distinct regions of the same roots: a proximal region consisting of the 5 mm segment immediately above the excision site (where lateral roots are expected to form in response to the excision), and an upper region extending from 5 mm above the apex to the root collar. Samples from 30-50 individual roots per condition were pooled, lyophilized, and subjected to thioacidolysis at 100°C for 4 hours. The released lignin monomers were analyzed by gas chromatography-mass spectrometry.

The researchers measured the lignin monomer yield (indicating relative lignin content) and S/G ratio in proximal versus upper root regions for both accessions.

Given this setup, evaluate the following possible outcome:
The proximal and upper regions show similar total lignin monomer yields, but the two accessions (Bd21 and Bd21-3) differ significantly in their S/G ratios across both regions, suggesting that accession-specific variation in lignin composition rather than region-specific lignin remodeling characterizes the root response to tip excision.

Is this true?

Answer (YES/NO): NO